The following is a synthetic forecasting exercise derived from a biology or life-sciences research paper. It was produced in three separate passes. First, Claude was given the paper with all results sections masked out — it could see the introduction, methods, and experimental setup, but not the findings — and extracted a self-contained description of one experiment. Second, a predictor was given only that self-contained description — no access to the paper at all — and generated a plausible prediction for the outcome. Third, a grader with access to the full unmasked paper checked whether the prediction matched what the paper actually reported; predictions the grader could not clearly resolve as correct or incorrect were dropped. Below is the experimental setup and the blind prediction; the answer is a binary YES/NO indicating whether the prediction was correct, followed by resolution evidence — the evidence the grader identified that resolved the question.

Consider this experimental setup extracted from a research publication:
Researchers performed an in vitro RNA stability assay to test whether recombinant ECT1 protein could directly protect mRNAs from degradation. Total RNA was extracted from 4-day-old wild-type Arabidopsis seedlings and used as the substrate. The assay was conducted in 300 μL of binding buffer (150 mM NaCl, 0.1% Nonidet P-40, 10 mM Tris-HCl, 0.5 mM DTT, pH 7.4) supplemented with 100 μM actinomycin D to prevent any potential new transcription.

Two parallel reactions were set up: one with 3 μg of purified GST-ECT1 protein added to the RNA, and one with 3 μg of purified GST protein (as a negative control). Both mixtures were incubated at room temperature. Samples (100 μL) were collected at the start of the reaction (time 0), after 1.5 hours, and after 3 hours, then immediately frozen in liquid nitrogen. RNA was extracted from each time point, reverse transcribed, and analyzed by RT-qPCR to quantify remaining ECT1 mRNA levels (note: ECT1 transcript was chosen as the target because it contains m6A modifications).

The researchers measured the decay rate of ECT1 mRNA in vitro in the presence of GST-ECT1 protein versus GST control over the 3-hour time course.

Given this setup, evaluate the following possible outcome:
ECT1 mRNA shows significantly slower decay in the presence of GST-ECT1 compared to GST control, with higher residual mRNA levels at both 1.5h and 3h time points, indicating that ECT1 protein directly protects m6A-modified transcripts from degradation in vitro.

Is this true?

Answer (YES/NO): YES